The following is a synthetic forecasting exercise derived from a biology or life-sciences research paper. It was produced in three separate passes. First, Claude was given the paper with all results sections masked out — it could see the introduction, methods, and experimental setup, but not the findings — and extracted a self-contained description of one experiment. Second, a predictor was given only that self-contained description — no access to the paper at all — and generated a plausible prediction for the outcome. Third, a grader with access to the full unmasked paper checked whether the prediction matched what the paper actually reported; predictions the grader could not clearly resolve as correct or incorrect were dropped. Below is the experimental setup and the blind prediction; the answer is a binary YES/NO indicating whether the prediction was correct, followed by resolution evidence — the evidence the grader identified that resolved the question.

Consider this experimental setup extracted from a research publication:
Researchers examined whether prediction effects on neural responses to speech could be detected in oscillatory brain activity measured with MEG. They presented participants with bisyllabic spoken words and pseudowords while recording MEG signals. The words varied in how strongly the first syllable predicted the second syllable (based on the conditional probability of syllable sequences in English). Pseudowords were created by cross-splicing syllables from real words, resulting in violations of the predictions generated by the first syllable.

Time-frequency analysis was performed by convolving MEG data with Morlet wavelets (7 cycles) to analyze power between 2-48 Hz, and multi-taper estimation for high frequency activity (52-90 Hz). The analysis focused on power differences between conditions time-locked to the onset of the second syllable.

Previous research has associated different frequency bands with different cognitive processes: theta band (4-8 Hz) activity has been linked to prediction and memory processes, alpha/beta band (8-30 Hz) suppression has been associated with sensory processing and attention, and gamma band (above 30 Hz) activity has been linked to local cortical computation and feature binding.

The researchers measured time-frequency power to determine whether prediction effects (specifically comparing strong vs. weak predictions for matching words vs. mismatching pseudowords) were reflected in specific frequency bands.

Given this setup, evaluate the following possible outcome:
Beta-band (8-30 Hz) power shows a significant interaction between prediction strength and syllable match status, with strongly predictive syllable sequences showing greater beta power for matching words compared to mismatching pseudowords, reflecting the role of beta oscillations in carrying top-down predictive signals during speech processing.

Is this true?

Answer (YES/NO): NO